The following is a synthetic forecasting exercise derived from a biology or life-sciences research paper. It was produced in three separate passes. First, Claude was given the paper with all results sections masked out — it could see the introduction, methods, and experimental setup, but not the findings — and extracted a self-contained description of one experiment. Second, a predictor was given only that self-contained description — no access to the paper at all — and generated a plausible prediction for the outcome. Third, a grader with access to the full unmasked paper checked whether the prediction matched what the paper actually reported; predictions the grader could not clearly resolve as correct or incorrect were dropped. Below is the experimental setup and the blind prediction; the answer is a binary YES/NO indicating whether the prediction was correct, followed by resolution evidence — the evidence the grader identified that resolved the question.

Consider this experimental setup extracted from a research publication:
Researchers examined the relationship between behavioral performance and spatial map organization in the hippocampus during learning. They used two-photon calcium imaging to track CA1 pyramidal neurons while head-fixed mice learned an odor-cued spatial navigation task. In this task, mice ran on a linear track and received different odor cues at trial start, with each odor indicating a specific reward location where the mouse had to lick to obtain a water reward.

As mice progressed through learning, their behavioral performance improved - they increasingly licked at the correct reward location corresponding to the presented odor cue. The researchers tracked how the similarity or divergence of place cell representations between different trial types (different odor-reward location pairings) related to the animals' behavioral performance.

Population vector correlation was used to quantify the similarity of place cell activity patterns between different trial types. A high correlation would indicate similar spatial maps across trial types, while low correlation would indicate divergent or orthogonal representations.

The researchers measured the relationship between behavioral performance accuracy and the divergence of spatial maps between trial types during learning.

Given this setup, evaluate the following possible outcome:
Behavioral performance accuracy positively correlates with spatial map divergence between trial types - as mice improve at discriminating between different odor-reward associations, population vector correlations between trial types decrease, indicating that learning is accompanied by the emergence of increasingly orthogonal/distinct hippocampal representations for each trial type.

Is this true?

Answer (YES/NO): YES